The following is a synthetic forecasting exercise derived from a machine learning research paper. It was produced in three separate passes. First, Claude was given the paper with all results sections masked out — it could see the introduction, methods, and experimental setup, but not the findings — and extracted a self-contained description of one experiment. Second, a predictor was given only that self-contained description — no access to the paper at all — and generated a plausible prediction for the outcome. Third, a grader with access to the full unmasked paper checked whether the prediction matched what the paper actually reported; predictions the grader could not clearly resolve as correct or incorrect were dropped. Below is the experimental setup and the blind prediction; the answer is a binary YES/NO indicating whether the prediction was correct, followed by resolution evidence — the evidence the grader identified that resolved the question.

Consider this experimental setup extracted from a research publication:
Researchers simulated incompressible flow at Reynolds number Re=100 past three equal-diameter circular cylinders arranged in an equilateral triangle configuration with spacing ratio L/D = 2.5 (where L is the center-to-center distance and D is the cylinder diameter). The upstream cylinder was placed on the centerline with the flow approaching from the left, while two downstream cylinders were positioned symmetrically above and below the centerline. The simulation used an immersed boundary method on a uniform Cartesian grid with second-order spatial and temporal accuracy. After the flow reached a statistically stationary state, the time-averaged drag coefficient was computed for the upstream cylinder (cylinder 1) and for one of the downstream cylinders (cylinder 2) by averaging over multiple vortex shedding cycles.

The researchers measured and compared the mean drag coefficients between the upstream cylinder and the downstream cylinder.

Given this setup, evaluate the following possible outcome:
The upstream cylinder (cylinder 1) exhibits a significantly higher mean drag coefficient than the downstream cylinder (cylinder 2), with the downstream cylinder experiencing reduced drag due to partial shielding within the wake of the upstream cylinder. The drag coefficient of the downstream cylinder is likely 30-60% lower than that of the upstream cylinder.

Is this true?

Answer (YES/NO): NO